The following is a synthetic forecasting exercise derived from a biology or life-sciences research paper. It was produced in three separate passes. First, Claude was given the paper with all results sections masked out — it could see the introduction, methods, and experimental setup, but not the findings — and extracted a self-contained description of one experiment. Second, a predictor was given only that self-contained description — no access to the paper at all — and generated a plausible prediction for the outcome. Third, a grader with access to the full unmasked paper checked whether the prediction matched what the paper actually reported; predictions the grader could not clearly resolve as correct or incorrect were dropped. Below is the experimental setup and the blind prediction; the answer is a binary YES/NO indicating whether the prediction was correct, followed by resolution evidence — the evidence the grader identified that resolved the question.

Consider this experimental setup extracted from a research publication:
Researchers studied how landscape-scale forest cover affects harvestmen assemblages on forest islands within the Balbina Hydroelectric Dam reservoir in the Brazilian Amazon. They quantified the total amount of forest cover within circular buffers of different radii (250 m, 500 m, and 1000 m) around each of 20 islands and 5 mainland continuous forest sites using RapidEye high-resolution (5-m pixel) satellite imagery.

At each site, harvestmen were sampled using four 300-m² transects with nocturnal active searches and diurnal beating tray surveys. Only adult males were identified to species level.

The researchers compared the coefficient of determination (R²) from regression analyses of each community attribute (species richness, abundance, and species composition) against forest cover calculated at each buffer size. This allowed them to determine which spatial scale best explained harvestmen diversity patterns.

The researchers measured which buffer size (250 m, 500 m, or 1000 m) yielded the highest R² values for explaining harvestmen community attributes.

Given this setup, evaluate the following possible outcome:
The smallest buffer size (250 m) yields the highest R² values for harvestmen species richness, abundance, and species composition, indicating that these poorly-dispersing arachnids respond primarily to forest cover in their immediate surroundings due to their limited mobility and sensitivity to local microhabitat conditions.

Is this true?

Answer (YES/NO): NO